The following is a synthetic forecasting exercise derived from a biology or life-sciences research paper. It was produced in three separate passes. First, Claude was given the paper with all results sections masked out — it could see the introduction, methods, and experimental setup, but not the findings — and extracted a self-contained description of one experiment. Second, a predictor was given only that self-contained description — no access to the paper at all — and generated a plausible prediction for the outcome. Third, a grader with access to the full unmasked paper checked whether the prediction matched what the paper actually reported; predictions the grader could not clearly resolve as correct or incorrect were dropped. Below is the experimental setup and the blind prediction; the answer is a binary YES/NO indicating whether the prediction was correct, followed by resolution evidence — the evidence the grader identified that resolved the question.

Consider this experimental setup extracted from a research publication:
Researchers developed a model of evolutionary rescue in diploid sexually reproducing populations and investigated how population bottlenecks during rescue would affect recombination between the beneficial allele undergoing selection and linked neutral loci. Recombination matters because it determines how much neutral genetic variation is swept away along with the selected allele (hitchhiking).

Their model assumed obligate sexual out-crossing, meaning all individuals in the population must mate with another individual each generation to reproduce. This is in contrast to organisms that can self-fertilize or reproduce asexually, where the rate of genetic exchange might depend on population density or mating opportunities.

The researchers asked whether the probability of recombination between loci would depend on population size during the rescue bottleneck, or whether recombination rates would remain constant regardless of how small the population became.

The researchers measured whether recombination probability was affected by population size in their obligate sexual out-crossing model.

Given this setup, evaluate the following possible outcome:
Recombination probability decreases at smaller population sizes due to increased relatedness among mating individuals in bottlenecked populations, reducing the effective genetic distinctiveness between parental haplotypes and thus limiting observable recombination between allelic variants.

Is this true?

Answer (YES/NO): NO